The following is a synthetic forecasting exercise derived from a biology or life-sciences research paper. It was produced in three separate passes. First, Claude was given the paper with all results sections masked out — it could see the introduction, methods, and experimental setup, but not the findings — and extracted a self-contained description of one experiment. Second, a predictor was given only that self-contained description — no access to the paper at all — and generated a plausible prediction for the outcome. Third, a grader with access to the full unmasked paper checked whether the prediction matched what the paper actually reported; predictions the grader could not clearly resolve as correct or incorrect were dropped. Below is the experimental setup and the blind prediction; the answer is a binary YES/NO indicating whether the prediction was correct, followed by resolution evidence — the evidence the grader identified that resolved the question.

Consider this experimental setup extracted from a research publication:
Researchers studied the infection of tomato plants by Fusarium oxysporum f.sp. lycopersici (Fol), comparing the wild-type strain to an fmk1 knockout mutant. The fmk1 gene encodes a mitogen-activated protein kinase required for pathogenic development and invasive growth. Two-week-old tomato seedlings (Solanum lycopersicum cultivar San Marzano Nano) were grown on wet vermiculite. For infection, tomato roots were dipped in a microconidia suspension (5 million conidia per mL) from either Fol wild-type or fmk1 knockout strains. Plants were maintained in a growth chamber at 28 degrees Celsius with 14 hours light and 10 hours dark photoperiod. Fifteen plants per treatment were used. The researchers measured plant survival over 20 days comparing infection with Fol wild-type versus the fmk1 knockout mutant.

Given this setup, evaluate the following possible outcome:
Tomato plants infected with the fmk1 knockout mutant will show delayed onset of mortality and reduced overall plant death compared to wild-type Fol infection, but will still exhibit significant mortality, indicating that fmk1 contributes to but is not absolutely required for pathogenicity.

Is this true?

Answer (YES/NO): NO